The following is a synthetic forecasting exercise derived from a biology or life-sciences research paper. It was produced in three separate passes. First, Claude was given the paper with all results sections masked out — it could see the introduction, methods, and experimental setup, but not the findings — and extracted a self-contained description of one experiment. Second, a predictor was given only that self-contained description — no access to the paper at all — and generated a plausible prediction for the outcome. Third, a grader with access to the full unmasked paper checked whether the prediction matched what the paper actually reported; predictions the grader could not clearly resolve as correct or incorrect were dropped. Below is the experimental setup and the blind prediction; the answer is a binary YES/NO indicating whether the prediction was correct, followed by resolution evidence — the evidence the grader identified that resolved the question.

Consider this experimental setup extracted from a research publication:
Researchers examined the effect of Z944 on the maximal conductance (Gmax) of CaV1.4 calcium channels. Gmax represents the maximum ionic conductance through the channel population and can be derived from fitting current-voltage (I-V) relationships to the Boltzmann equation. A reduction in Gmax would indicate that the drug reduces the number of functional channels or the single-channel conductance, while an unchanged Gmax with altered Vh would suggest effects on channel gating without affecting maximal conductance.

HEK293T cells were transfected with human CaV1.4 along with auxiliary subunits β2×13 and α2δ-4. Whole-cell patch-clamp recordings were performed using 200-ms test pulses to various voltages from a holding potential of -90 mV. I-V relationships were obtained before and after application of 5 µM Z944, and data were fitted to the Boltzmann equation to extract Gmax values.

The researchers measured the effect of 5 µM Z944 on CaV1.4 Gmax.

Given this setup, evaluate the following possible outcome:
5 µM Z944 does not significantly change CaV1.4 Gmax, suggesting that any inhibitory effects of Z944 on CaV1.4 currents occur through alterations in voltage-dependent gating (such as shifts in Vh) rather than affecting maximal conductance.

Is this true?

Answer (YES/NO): NO